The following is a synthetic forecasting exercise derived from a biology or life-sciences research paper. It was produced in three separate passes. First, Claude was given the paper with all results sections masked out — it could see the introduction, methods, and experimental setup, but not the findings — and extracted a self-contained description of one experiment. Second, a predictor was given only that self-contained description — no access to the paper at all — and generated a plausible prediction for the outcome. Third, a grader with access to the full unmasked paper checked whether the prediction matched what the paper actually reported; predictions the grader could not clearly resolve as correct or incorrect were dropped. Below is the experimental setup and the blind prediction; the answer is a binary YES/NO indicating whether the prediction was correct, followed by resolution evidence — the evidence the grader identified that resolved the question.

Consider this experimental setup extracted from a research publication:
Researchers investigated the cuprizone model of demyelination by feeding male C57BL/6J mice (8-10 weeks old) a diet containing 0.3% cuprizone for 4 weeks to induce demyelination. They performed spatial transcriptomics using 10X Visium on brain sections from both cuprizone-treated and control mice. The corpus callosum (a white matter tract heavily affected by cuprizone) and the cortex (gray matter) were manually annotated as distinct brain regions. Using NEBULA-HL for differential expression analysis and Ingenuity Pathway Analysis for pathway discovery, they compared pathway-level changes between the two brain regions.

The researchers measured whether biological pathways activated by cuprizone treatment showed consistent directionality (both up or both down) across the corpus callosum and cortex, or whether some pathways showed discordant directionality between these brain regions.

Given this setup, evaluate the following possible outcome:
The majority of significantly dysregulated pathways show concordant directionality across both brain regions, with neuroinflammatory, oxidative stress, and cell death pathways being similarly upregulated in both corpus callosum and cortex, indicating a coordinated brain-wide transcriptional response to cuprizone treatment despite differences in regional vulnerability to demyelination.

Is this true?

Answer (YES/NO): YES